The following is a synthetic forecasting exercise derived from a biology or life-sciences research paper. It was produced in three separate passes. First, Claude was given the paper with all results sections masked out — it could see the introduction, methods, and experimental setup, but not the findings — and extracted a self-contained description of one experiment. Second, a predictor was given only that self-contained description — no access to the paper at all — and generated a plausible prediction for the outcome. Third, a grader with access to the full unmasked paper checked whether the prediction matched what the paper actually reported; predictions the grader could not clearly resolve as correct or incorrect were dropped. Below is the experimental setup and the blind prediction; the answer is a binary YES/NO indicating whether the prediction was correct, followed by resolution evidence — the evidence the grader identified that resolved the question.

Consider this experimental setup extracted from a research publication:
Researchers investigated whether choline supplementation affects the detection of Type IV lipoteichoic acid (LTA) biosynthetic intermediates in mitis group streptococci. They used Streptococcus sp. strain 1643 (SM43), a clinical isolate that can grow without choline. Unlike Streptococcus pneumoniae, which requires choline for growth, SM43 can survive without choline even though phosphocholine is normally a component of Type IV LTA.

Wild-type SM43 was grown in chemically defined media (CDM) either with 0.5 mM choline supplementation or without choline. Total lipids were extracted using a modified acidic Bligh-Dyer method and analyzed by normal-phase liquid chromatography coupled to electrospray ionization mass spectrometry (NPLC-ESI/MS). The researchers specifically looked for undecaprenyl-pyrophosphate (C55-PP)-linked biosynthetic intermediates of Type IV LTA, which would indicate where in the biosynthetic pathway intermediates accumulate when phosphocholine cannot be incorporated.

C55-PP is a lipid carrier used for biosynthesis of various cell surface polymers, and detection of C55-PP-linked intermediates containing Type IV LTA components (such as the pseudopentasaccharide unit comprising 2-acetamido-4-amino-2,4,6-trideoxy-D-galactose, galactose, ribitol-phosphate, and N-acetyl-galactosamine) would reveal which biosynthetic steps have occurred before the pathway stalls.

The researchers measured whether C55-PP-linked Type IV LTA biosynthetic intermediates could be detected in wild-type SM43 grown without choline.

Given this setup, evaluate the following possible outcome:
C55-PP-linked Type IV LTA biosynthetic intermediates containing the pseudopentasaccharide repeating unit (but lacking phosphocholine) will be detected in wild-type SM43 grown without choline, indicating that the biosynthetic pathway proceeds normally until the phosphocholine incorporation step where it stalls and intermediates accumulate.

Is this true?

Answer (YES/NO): YES